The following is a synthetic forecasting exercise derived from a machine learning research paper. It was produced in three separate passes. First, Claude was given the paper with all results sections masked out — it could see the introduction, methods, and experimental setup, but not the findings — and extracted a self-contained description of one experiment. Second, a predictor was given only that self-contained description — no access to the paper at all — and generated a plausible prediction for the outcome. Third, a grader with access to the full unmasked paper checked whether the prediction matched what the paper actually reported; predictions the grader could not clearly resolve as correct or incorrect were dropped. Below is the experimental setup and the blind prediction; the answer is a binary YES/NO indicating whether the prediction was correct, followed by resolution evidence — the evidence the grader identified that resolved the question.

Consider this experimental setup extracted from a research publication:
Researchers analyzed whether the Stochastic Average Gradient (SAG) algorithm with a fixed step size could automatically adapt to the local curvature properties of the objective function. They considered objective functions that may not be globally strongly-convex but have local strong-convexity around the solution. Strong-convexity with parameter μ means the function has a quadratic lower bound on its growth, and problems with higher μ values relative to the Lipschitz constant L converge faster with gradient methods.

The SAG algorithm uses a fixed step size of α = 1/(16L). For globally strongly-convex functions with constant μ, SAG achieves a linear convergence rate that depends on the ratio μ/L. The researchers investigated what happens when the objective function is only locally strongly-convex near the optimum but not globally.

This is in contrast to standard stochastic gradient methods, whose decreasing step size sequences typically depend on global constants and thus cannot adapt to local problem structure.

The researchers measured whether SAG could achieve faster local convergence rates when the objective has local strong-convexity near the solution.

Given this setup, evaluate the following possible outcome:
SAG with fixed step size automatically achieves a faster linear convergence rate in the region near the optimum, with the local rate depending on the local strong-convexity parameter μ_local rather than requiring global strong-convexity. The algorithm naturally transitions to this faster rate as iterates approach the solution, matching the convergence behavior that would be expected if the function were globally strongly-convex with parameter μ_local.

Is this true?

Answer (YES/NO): NO